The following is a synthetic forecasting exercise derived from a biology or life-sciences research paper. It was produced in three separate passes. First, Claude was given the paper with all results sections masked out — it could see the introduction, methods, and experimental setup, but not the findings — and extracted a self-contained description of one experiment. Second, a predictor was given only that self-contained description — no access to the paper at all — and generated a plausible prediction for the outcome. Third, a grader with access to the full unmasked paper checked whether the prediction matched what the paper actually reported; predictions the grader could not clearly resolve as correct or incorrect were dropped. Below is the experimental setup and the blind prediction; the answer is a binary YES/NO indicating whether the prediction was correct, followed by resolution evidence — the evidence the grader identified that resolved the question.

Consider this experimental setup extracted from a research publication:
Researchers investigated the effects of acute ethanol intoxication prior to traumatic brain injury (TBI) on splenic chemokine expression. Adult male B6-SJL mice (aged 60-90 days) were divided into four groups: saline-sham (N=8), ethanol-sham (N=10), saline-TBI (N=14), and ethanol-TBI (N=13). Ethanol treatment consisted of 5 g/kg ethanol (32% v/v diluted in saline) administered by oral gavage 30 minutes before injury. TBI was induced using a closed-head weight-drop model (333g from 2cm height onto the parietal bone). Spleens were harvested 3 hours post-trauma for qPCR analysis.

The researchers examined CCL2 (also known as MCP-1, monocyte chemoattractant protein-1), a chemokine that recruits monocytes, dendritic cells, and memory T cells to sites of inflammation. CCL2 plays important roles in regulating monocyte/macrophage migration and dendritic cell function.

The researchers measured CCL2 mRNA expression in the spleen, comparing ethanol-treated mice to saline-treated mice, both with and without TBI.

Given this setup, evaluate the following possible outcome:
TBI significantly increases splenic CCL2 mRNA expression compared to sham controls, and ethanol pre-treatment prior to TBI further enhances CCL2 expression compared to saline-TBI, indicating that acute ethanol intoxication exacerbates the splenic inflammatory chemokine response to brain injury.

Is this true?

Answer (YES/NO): NO